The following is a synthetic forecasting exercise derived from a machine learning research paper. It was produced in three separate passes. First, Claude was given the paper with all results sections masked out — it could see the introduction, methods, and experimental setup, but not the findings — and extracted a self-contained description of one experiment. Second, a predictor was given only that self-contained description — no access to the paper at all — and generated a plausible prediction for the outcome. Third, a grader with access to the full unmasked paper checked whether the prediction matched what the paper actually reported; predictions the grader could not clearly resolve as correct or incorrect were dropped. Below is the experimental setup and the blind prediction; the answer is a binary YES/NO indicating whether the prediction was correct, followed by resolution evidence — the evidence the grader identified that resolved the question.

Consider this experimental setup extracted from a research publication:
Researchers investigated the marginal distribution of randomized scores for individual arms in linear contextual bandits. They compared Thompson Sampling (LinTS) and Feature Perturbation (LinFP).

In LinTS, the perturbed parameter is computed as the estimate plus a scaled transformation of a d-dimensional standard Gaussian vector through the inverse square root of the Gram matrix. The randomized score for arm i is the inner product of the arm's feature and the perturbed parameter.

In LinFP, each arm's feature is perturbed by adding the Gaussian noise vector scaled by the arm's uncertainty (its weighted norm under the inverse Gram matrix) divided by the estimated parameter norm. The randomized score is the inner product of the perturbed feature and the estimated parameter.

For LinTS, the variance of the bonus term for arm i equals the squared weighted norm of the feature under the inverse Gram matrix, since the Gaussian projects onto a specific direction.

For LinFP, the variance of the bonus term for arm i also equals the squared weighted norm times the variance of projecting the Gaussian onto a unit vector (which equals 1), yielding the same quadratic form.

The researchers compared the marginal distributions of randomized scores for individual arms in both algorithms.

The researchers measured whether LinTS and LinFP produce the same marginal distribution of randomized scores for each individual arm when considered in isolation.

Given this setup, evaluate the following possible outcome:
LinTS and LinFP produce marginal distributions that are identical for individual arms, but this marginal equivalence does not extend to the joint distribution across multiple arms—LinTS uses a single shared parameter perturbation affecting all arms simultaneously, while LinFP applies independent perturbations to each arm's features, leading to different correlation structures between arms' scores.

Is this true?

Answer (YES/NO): NO